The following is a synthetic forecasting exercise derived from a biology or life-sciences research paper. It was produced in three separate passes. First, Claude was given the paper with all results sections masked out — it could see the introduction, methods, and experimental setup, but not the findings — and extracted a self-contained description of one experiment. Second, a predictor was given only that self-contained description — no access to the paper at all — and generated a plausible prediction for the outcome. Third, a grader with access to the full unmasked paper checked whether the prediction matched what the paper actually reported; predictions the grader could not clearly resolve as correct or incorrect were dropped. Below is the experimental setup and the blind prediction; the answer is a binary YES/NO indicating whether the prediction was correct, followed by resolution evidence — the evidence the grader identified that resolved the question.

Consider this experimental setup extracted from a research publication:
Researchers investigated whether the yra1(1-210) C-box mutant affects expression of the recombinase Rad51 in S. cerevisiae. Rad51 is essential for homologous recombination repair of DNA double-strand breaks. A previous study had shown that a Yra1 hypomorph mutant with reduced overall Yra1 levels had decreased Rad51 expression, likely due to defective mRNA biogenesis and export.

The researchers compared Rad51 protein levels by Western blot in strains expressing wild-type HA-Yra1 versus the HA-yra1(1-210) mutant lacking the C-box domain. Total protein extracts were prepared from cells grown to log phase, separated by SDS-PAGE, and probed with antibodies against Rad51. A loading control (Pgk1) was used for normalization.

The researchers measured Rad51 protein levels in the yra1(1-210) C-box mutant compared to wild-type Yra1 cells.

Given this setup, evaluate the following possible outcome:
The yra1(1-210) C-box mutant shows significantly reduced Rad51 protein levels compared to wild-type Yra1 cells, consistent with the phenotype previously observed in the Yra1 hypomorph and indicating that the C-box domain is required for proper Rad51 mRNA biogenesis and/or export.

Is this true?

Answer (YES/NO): NO